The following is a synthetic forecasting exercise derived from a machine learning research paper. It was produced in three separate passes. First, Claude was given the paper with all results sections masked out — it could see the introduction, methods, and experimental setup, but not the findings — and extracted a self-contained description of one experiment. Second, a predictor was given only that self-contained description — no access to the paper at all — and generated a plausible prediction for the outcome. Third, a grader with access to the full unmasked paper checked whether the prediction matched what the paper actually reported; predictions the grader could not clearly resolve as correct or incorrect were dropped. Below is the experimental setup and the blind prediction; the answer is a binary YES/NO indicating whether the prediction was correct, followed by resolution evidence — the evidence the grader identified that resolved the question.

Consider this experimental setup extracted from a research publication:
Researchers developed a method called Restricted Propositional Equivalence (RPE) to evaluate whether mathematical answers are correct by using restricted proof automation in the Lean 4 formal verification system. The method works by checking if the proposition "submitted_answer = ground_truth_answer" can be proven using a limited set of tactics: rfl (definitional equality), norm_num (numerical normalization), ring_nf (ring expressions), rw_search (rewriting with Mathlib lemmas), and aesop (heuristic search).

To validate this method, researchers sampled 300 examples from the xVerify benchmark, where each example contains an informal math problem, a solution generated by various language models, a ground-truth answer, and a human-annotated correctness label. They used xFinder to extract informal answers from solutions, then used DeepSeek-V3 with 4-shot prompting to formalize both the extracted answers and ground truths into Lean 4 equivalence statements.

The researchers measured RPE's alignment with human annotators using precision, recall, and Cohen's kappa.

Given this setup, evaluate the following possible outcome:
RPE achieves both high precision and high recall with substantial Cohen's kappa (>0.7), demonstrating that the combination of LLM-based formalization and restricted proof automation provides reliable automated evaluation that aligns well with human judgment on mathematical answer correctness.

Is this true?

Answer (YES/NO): YES